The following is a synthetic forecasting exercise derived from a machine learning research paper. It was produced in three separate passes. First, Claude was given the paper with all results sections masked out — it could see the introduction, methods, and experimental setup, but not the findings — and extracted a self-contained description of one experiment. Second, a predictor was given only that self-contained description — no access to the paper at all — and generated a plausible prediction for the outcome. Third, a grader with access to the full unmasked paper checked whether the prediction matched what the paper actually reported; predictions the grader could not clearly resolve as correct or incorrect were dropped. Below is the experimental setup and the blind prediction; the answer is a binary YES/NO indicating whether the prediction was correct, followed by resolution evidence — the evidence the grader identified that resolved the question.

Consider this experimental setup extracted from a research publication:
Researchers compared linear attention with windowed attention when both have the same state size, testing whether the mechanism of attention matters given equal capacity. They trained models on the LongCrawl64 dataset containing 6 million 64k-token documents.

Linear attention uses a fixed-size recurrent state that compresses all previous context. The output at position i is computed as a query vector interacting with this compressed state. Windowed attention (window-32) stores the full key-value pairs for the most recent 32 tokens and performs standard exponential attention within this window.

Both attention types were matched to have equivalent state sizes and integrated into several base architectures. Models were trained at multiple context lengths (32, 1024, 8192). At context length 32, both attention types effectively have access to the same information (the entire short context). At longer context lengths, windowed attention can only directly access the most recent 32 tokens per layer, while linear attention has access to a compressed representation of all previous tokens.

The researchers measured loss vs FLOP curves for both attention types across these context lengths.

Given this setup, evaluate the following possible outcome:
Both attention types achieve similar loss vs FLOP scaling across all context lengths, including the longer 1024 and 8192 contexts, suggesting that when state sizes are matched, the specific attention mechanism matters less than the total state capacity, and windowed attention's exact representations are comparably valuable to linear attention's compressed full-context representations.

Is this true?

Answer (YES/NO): NO